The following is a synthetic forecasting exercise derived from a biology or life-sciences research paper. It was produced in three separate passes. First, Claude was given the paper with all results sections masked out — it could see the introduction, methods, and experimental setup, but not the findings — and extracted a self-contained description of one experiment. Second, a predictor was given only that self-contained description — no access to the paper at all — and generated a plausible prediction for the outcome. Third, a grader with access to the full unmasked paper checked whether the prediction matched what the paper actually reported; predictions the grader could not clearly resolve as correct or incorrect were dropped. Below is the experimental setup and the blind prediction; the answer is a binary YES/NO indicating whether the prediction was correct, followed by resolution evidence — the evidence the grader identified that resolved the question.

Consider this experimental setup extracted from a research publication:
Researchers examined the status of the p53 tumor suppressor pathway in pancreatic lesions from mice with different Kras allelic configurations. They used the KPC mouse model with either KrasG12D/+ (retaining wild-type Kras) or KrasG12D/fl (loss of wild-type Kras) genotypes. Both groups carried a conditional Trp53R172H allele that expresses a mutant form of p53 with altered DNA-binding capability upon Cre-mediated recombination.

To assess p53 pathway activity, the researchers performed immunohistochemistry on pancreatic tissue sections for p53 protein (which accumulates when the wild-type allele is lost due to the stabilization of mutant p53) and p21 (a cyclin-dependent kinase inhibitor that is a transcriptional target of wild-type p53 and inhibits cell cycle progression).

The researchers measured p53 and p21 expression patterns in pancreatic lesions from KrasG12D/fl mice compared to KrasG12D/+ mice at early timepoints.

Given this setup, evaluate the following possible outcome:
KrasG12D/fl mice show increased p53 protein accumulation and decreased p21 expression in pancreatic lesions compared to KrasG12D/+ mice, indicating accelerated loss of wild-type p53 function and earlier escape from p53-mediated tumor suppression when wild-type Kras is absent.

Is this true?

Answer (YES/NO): NO